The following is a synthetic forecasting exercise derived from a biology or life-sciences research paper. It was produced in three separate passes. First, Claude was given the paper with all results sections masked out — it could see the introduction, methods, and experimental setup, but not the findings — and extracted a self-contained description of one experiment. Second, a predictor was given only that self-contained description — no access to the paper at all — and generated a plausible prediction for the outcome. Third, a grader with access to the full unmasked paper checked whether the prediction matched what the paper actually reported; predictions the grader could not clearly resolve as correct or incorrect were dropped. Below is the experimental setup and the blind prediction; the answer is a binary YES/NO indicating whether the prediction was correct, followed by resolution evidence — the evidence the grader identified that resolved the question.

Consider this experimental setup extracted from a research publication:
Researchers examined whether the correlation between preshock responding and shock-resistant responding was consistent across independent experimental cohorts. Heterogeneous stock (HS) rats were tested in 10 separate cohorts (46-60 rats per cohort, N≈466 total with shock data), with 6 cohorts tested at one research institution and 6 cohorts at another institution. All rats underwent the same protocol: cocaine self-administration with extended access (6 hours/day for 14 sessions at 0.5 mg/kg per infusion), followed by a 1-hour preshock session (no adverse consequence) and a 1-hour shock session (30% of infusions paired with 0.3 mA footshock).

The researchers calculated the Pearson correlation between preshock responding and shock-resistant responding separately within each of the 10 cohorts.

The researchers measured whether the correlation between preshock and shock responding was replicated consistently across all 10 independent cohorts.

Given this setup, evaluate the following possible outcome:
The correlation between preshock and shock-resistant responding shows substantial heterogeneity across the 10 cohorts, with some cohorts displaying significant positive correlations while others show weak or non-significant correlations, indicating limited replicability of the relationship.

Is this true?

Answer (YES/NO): NO